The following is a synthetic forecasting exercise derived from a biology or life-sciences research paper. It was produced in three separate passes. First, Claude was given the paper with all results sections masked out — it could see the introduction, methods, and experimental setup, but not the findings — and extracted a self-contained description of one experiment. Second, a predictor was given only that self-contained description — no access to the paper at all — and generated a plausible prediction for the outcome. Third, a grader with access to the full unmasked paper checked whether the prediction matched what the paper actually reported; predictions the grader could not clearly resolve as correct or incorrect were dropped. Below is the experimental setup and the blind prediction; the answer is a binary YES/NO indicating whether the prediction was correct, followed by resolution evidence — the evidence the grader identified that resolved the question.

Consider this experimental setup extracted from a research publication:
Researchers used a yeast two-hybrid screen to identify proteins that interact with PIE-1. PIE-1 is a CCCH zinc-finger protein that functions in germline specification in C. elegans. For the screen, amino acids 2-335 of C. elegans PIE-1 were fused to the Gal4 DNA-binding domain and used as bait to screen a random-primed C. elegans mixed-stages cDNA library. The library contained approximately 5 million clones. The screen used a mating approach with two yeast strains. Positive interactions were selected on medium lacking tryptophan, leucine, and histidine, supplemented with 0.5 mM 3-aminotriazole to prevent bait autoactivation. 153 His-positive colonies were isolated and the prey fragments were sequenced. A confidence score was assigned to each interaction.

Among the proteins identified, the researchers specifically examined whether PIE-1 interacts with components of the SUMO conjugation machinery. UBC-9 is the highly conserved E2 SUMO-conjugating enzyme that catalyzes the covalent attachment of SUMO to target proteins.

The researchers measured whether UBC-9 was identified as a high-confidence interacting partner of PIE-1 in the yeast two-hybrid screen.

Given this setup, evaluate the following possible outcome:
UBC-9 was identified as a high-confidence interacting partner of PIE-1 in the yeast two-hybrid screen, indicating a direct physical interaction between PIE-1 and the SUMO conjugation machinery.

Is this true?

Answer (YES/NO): YES